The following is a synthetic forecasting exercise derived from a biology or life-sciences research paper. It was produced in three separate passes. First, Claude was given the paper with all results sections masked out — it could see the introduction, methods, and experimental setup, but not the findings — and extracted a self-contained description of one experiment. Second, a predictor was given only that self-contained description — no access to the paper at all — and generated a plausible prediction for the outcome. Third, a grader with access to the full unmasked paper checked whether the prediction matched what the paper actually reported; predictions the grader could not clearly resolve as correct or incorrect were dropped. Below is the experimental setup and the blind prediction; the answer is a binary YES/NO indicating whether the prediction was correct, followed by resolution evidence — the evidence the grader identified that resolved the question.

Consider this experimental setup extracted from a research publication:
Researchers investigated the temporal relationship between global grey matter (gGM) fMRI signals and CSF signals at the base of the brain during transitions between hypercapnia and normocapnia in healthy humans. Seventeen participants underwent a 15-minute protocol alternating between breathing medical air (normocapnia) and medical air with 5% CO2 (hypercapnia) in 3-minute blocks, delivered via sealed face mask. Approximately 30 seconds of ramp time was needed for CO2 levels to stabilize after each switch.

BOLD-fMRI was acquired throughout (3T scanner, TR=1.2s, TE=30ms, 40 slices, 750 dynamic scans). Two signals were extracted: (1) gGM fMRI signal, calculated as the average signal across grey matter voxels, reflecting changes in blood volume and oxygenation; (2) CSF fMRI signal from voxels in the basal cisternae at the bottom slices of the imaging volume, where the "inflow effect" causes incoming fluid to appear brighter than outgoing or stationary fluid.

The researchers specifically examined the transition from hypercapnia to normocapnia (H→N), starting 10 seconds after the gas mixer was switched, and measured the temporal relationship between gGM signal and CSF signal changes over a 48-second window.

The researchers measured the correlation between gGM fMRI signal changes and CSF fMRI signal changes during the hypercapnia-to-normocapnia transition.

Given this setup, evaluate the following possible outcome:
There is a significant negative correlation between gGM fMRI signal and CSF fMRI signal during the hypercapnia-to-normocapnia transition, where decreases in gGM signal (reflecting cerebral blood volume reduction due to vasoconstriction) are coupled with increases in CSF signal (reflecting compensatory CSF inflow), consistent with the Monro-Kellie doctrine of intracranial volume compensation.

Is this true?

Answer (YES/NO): YES